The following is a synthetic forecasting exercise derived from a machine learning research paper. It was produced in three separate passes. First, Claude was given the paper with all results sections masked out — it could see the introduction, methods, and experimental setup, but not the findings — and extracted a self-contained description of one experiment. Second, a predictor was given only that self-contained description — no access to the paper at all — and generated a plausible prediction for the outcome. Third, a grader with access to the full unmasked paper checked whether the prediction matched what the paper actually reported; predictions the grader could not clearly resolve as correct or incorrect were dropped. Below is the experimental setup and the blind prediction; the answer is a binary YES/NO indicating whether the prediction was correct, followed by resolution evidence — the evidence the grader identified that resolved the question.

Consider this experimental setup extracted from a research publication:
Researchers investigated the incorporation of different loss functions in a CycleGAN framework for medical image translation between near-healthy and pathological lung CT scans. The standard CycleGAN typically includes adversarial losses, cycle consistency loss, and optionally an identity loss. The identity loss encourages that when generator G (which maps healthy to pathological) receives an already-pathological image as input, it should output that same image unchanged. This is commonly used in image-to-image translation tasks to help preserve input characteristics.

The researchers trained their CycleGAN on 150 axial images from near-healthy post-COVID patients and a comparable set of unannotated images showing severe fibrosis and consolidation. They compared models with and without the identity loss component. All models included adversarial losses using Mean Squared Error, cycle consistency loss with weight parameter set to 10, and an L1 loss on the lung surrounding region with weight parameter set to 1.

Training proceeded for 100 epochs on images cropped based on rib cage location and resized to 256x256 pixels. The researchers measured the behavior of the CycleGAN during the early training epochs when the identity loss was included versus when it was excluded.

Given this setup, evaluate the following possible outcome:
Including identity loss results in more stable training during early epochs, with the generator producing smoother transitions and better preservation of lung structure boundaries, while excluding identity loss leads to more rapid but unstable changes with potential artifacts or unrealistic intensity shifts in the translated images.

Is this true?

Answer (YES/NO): NO